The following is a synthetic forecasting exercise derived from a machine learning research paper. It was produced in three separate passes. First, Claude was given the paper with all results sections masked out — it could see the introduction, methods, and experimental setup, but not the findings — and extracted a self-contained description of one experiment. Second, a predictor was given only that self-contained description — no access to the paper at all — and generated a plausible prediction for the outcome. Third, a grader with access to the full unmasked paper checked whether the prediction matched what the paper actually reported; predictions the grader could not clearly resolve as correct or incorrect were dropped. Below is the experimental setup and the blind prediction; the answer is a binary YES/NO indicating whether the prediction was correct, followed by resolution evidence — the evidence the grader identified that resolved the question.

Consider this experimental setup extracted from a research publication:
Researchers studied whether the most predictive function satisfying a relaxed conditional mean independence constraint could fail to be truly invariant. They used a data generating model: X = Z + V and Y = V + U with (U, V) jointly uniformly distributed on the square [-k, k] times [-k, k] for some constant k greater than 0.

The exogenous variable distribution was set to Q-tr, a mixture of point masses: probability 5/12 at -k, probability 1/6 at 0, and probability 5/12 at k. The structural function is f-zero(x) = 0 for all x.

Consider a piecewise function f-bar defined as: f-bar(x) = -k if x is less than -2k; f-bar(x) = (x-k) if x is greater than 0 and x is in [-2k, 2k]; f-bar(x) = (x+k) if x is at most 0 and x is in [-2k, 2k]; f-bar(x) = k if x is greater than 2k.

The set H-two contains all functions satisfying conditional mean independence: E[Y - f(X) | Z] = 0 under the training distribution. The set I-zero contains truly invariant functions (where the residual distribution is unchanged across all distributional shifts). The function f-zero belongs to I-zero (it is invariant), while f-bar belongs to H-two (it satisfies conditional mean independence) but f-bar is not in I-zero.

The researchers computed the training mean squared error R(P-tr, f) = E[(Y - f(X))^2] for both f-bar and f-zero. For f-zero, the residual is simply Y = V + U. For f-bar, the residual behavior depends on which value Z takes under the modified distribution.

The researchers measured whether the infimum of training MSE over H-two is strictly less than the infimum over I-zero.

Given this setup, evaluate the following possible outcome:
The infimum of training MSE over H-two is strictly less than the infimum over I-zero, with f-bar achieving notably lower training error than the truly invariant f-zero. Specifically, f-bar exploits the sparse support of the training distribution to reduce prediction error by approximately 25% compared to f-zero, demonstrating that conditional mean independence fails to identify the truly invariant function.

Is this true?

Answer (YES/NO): YES